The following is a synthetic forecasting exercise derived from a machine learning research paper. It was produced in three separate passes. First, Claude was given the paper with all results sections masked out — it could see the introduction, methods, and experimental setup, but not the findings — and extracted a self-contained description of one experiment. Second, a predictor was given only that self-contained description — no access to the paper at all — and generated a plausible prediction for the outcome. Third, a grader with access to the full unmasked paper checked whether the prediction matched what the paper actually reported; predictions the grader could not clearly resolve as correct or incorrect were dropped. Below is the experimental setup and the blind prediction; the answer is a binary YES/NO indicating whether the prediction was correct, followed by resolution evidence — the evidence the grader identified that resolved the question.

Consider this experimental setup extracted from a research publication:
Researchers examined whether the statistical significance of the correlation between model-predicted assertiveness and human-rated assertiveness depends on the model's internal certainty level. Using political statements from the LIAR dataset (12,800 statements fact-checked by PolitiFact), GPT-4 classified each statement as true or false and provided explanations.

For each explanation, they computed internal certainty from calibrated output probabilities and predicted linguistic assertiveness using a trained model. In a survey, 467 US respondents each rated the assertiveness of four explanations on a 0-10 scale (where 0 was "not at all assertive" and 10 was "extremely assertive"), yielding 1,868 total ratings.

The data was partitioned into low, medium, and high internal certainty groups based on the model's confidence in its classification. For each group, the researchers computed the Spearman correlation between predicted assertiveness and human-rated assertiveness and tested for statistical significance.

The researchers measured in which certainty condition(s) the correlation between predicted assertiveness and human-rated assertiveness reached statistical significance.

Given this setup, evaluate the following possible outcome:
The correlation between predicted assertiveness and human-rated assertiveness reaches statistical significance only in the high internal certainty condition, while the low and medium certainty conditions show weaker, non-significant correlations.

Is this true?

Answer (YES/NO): NO